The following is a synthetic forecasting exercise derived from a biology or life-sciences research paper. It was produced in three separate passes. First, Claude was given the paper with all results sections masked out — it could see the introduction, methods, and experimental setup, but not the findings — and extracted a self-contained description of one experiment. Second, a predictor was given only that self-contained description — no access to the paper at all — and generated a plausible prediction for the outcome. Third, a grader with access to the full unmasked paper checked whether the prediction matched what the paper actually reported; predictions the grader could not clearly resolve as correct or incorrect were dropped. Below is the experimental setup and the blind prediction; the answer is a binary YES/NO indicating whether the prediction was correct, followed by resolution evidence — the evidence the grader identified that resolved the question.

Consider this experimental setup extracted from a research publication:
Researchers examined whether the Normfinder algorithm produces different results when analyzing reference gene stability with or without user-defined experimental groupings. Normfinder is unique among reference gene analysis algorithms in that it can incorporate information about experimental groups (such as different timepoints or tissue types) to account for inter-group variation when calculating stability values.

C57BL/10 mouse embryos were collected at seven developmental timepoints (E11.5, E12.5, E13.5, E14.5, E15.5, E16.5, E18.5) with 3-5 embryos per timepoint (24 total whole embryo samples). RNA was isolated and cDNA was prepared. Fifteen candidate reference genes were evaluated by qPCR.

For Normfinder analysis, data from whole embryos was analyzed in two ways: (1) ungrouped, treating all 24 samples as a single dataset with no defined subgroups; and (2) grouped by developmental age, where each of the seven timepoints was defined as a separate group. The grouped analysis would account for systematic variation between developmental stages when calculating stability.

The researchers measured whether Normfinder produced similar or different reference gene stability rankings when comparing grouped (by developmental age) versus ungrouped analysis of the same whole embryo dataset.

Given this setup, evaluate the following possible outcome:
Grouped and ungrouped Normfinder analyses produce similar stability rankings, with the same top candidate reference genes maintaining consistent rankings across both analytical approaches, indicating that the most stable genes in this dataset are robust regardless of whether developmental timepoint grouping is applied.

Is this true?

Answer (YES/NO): NO